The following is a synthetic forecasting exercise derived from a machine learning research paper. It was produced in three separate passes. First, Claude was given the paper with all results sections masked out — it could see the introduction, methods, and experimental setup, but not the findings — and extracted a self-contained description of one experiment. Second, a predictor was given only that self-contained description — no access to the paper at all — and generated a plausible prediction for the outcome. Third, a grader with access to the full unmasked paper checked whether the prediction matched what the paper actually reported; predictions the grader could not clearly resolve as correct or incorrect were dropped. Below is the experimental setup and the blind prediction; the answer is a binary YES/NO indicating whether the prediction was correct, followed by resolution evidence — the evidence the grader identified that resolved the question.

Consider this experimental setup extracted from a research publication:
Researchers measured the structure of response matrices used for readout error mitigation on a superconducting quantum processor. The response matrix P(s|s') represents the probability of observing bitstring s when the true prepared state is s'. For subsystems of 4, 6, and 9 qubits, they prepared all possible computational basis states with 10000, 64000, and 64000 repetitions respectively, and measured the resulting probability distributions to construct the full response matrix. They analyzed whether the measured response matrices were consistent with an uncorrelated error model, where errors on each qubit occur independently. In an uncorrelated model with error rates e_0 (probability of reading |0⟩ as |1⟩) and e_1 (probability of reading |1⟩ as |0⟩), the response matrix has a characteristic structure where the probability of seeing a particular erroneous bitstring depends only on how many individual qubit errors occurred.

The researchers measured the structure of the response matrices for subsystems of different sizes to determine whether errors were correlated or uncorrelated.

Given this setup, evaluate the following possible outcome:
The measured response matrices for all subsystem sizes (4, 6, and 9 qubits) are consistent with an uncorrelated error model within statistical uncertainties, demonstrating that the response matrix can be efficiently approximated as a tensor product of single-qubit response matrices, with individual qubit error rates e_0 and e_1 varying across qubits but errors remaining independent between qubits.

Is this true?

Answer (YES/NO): YES